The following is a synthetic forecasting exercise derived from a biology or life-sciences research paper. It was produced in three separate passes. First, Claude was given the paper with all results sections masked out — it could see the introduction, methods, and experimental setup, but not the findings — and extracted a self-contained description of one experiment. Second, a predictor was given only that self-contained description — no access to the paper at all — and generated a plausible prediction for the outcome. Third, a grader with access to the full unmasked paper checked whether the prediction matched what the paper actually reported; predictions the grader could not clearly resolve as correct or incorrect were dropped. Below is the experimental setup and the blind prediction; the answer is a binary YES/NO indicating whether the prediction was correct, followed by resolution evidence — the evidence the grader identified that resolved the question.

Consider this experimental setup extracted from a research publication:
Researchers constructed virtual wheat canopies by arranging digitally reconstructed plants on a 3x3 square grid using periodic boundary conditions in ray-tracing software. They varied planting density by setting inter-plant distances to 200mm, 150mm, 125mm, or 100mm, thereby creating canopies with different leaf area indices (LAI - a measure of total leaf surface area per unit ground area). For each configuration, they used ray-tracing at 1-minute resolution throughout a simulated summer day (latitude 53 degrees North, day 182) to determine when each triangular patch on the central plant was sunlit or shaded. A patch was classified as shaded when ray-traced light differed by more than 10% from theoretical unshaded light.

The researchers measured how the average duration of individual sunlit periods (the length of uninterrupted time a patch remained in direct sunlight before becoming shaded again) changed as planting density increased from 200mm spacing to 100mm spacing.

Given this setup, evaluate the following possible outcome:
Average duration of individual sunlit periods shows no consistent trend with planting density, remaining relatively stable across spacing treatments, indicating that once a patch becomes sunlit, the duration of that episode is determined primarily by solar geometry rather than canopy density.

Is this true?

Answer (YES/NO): NO